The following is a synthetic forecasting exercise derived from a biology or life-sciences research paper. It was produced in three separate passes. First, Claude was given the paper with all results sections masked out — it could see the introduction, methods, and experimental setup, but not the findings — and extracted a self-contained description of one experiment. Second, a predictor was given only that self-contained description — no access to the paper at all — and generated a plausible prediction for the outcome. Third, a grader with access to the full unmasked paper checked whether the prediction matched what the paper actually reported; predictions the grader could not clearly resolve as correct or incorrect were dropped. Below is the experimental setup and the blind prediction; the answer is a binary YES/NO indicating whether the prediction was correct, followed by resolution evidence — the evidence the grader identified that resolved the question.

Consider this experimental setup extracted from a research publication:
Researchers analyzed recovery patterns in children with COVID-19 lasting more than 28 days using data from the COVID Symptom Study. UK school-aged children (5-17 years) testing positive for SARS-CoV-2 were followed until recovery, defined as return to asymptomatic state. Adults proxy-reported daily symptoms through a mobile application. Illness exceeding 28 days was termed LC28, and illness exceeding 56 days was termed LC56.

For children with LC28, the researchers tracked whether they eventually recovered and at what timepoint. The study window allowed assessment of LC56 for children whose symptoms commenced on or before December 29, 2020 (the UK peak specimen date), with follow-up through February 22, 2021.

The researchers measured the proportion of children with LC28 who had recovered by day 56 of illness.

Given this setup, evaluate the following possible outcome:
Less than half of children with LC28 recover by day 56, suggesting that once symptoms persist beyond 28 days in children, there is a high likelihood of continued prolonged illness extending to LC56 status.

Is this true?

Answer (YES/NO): NO